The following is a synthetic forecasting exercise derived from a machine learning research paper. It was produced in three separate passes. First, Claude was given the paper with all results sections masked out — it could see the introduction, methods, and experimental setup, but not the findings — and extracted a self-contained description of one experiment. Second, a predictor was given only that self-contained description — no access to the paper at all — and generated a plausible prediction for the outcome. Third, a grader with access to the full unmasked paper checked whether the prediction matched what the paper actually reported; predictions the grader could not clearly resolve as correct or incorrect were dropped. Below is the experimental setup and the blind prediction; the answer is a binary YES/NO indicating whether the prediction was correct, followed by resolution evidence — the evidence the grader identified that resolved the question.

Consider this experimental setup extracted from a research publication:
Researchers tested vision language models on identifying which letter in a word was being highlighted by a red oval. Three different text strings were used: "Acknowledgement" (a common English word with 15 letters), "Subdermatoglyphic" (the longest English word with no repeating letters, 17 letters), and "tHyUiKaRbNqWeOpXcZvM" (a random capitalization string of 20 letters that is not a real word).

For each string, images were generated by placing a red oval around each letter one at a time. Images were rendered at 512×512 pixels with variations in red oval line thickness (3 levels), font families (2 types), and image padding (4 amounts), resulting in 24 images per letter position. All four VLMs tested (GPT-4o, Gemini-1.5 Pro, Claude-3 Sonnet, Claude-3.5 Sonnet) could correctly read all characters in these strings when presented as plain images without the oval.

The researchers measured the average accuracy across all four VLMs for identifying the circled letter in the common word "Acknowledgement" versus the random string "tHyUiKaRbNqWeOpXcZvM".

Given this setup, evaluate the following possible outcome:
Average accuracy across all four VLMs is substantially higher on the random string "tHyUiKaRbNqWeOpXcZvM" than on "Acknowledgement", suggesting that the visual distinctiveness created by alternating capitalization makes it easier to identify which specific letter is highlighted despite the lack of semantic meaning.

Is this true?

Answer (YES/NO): NO